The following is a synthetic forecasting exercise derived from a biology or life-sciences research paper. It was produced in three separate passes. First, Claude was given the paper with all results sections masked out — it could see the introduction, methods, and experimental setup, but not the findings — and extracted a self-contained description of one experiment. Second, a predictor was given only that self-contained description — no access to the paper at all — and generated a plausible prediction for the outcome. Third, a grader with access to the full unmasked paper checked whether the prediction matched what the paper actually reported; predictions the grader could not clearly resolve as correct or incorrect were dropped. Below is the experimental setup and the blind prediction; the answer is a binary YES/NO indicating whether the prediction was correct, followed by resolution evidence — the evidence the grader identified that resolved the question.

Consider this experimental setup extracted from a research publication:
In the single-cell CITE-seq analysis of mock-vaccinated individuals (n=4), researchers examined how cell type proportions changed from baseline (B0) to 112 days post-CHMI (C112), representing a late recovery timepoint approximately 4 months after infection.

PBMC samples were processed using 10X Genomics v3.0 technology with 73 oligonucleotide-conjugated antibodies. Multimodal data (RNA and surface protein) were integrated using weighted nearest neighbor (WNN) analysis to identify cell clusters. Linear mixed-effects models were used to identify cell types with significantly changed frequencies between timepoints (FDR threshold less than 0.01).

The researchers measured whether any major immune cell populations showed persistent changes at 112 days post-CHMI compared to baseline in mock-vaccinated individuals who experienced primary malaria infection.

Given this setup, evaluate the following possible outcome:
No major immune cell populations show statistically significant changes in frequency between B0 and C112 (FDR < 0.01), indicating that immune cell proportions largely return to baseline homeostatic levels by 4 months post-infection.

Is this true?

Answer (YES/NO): NO